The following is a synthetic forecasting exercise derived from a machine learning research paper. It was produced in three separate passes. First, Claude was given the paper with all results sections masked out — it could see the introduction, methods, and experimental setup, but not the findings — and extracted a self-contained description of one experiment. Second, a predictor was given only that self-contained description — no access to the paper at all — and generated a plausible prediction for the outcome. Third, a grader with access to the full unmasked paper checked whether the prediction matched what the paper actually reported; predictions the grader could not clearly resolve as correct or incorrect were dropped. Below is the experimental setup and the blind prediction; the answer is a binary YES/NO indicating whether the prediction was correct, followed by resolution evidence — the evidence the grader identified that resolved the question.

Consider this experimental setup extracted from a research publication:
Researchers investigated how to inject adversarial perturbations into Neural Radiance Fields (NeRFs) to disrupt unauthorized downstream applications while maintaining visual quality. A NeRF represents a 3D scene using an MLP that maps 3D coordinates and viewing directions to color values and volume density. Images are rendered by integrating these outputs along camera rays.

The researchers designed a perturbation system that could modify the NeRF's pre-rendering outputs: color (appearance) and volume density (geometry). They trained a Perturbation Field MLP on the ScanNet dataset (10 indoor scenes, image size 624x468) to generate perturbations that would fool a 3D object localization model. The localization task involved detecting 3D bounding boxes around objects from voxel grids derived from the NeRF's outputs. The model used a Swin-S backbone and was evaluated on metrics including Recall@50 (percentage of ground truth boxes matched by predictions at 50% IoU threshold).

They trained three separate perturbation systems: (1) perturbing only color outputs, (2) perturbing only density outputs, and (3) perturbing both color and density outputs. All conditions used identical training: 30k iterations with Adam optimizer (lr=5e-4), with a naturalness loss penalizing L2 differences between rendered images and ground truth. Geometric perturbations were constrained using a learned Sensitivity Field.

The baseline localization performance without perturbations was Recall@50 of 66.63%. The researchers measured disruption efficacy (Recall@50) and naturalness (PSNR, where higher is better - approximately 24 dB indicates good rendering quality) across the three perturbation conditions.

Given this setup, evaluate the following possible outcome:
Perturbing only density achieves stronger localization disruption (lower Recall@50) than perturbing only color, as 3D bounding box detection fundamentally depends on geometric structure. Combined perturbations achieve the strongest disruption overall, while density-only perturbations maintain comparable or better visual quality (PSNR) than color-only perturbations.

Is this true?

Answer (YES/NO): YES